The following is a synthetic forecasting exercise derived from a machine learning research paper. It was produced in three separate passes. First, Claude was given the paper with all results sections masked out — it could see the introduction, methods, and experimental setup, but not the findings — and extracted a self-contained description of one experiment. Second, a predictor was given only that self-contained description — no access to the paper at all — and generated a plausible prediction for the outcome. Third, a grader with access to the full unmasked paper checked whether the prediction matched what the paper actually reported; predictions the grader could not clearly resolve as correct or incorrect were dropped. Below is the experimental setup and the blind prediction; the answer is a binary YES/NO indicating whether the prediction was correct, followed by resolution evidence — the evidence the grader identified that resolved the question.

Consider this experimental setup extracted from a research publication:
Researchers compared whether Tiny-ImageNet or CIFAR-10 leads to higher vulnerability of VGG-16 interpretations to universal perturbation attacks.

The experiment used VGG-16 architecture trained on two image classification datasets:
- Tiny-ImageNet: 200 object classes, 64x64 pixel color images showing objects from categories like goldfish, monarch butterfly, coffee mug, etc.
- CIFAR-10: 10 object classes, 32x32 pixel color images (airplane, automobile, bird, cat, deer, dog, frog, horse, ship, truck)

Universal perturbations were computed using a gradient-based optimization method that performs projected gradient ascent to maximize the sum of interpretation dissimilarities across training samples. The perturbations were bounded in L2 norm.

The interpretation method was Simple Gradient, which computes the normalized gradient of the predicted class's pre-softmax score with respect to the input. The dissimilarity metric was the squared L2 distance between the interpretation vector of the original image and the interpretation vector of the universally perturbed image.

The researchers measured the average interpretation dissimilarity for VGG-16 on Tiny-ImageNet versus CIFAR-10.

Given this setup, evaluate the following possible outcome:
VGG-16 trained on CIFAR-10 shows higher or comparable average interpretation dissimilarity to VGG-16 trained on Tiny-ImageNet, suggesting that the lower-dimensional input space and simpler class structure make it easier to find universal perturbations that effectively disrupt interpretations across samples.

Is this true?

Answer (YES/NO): NO